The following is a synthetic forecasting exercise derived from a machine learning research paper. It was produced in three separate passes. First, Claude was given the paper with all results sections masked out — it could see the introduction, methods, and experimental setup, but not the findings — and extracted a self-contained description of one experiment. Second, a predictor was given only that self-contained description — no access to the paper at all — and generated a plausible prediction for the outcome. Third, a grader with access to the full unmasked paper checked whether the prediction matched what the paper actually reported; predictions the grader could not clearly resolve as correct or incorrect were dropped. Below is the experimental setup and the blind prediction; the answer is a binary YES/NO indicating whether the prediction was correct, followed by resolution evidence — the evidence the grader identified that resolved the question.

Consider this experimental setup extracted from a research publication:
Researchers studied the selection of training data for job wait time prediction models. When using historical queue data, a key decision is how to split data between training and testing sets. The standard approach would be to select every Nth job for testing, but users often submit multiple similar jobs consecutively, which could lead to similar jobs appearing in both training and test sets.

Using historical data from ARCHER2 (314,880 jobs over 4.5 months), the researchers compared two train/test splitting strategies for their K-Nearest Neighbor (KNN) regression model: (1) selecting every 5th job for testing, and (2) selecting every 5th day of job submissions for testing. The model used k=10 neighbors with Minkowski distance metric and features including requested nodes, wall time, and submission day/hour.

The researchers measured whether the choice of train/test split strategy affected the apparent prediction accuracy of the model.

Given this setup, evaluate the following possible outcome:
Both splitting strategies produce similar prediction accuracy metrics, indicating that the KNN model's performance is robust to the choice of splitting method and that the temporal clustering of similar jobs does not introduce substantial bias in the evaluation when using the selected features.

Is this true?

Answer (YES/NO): NO